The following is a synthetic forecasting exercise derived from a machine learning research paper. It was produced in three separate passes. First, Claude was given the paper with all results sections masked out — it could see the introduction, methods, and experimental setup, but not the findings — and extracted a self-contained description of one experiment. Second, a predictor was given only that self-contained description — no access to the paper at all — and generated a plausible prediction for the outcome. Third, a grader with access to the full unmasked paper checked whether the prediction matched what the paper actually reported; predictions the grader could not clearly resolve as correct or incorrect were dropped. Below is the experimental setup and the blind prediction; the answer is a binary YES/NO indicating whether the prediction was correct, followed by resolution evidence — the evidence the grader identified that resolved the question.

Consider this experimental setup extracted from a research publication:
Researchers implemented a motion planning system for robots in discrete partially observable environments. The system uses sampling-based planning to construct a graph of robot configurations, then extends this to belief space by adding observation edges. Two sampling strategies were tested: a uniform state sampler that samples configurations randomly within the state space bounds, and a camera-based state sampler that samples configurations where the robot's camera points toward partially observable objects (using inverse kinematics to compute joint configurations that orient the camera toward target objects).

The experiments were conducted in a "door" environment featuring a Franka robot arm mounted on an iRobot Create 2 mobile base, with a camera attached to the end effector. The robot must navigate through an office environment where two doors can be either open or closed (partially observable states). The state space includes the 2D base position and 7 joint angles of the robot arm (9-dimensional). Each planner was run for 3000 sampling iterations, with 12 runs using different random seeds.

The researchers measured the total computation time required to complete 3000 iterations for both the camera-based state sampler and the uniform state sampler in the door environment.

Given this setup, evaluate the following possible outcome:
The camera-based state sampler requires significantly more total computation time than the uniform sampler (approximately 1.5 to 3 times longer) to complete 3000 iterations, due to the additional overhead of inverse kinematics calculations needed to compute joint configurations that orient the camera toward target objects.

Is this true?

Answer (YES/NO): NO